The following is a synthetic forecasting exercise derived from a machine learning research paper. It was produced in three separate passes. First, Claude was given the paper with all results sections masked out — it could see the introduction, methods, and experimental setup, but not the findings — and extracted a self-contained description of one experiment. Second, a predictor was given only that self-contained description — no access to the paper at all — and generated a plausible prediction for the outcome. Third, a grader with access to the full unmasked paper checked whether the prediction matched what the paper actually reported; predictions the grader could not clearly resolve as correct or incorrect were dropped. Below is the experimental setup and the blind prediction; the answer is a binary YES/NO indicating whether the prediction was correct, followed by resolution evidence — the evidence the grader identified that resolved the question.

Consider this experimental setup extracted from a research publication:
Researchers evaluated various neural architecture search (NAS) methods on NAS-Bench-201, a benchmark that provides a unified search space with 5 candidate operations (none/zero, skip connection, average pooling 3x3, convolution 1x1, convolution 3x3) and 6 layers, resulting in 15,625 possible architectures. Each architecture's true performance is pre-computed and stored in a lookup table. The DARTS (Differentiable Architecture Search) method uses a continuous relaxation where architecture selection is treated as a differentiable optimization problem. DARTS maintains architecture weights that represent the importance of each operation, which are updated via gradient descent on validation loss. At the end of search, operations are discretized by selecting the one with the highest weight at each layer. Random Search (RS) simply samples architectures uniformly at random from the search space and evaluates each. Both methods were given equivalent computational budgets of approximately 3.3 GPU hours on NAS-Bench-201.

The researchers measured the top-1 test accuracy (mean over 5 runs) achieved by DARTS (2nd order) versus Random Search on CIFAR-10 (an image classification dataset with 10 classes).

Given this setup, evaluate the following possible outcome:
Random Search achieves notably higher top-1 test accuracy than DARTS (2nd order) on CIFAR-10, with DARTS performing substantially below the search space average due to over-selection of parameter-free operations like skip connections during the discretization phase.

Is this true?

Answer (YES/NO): NO